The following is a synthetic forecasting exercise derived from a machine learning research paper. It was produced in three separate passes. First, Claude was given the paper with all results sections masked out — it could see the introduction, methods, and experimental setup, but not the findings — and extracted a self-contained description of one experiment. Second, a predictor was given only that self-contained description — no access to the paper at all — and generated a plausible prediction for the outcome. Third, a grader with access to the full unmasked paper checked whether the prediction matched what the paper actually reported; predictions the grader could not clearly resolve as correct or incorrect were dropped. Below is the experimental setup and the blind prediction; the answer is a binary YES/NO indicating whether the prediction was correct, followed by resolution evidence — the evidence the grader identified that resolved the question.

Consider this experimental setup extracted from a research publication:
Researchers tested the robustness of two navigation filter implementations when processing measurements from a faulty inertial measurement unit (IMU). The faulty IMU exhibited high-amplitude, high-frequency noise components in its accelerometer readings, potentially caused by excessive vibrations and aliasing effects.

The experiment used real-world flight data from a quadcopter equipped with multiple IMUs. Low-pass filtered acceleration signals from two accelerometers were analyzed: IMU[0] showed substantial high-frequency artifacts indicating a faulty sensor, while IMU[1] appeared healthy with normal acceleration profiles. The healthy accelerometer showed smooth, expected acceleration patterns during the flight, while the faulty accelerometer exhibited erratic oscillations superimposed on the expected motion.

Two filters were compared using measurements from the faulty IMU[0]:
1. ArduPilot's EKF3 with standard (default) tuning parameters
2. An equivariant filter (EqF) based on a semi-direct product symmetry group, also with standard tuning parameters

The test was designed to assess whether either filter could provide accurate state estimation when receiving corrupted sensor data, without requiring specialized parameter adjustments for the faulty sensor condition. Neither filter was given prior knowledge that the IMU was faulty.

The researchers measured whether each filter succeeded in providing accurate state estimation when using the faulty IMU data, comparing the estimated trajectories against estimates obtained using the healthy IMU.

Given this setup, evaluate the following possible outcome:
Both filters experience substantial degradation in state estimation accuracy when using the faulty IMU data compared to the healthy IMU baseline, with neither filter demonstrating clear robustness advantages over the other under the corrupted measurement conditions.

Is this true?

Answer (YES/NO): NO